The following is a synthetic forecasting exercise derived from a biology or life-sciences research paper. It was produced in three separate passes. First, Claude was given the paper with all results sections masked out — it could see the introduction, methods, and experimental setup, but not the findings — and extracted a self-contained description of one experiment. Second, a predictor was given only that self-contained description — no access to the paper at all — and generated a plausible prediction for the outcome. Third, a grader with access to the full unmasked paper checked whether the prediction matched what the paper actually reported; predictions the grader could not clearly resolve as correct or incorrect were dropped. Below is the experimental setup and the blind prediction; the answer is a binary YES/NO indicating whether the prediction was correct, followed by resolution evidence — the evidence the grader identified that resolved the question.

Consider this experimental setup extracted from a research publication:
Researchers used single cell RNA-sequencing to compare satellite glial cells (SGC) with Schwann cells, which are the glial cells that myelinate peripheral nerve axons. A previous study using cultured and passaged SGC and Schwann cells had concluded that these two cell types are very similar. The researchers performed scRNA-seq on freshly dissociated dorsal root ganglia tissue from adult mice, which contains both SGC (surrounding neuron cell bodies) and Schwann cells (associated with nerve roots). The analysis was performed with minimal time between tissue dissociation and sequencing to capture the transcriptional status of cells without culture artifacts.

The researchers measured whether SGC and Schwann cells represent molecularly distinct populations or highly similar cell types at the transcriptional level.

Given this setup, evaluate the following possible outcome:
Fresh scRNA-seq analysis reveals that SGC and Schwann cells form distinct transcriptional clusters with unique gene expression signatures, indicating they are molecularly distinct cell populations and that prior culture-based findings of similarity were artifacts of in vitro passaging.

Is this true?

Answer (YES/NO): YES